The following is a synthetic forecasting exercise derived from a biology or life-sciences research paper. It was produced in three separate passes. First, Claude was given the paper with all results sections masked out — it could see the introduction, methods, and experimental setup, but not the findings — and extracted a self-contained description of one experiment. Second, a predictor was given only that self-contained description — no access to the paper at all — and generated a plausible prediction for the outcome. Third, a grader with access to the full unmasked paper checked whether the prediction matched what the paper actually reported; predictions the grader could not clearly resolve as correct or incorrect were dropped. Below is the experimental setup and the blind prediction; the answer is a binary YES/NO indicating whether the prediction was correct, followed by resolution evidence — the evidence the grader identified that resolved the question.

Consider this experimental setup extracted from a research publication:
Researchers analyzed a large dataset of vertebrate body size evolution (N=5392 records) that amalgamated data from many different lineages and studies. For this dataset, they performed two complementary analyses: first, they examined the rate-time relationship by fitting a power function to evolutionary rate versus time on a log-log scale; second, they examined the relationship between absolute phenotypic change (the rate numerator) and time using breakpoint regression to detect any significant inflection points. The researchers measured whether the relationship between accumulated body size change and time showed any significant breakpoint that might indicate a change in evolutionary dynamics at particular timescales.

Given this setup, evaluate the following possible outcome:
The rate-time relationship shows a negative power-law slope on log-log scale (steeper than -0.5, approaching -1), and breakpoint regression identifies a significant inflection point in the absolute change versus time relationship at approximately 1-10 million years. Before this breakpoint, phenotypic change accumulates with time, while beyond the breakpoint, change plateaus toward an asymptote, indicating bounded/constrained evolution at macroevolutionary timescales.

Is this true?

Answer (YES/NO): NO